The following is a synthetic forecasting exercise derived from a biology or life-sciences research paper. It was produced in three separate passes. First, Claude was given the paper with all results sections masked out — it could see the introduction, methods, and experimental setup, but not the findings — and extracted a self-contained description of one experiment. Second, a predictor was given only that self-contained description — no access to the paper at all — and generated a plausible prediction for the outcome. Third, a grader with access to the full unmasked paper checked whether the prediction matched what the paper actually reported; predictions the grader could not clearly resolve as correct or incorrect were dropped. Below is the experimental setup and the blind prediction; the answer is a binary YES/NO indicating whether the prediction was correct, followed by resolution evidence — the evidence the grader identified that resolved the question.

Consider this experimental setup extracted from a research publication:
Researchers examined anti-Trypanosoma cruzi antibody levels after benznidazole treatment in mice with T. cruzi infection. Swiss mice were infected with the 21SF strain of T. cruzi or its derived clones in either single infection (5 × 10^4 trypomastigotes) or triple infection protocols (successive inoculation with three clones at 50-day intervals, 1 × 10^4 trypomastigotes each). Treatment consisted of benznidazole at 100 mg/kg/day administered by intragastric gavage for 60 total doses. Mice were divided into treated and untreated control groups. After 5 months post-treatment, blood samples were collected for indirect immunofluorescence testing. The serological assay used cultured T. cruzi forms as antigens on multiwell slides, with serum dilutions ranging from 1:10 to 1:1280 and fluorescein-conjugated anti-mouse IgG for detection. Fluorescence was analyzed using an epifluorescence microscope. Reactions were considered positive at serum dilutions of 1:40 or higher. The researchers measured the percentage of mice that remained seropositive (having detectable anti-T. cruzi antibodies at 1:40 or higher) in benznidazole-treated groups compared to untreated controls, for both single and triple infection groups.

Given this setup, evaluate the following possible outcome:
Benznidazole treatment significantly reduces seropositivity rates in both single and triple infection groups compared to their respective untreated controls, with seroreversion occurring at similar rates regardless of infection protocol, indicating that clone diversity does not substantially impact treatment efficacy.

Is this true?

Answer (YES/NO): NO